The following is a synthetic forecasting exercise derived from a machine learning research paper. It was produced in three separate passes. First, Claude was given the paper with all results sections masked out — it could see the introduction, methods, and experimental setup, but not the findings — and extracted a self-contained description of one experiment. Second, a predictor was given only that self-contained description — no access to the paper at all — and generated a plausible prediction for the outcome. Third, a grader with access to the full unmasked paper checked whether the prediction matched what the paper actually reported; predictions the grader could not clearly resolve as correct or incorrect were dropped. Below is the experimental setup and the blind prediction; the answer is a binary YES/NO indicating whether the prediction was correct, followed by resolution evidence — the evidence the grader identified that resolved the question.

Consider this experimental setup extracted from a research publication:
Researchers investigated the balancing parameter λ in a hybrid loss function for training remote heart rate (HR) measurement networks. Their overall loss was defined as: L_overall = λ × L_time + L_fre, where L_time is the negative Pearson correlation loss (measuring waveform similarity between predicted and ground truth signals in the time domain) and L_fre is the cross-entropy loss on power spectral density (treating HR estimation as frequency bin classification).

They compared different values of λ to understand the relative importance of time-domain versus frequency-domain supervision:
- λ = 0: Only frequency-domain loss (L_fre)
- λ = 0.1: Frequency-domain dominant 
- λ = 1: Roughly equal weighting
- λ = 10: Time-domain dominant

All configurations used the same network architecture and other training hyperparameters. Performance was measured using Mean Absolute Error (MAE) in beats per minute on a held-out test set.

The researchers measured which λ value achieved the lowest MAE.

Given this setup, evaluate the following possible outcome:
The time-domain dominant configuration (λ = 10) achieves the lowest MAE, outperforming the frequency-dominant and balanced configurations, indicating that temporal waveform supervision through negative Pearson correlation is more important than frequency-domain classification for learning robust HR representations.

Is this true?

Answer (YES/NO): NO